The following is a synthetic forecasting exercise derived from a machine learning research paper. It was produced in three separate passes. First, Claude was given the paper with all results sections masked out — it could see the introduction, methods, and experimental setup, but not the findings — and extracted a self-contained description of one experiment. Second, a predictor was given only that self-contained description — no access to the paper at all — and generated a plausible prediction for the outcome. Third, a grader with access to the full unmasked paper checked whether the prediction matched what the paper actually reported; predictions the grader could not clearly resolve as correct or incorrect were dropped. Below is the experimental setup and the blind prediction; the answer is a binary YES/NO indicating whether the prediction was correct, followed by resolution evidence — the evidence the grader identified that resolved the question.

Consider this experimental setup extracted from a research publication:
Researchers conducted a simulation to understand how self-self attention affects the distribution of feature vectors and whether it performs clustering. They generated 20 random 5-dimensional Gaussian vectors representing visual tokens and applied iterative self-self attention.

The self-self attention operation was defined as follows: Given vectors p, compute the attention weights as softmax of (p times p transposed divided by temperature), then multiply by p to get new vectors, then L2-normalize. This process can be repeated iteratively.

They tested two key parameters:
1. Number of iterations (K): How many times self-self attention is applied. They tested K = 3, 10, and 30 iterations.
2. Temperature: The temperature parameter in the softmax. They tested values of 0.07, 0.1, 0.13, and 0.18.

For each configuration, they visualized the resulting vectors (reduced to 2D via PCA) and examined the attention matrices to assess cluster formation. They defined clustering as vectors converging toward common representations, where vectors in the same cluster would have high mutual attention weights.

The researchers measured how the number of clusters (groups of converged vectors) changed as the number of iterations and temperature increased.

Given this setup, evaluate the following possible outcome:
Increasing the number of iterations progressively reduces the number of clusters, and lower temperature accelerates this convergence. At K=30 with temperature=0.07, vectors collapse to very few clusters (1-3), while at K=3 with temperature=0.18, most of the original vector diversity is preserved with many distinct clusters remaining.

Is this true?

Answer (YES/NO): NO